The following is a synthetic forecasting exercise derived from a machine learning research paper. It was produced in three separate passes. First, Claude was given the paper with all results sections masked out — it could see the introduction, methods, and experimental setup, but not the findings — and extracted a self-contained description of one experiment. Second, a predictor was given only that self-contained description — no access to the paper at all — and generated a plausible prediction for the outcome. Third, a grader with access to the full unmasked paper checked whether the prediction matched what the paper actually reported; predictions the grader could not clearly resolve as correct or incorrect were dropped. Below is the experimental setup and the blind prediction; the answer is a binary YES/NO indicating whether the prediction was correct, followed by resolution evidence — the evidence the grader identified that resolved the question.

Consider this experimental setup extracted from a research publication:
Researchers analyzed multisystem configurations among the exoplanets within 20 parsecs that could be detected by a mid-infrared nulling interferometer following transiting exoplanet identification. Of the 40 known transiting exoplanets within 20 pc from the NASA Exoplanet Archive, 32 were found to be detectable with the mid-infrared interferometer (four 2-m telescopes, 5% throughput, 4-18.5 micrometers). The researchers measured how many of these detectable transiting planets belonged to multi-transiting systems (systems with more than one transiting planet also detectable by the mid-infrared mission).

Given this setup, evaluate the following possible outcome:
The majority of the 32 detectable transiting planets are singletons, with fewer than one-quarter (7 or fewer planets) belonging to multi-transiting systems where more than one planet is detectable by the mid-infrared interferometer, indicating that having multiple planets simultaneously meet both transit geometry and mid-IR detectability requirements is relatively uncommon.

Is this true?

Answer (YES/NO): NO